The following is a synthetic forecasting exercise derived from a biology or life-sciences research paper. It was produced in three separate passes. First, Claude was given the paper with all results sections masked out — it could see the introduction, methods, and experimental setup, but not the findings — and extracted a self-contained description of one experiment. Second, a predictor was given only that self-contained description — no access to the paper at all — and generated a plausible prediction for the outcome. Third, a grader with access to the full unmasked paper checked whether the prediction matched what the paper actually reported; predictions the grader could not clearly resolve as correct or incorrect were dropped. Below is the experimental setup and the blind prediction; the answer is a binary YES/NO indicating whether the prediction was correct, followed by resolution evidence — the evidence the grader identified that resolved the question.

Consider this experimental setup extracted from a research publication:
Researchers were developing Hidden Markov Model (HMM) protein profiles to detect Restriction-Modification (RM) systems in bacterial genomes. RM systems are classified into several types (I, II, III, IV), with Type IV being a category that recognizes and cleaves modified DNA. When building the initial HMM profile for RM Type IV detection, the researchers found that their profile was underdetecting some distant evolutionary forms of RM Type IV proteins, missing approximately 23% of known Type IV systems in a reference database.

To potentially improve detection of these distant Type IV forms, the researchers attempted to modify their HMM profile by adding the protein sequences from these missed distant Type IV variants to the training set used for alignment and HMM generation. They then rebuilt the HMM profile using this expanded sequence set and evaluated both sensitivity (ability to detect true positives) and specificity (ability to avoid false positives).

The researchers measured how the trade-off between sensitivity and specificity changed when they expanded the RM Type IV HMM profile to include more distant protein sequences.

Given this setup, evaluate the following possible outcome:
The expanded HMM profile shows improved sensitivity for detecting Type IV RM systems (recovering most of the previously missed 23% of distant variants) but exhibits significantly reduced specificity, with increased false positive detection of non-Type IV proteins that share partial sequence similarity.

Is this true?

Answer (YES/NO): YES